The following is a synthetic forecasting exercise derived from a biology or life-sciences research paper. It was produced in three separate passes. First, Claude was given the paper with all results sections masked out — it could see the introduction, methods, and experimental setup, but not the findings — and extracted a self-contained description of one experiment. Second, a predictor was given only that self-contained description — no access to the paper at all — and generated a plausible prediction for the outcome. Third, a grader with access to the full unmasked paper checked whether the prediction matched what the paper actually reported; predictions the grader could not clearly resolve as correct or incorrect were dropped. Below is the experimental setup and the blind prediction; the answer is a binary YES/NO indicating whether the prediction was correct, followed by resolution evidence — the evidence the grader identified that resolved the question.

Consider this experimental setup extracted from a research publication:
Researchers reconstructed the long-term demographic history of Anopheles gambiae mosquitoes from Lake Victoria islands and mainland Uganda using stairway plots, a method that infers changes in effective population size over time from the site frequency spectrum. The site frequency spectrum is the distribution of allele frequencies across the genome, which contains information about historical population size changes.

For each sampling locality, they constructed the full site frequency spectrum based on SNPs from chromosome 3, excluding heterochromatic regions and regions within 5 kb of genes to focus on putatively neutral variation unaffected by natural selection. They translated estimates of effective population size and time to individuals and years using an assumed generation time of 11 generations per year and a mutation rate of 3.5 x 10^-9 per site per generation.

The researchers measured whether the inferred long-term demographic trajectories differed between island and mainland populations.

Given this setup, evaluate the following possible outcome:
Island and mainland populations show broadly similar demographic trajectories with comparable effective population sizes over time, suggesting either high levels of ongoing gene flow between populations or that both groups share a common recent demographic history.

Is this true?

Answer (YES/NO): NO